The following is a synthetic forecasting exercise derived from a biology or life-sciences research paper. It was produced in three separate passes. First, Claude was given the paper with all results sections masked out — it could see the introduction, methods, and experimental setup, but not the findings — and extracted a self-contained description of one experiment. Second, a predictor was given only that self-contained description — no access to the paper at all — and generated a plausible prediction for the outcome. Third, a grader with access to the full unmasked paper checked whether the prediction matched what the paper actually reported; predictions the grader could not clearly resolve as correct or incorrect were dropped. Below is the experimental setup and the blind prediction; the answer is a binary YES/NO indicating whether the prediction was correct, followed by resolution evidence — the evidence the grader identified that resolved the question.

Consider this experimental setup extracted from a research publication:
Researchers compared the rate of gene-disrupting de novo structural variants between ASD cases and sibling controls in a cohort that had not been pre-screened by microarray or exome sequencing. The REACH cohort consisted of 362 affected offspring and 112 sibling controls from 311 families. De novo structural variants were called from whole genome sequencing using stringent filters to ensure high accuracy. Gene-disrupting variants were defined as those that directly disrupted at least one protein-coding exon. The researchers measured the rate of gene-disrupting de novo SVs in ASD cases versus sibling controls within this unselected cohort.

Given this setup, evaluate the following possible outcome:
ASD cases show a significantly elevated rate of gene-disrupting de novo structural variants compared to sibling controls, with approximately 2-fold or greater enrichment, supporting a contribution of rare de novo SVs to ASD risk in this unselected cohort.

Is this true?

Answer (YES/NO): YES